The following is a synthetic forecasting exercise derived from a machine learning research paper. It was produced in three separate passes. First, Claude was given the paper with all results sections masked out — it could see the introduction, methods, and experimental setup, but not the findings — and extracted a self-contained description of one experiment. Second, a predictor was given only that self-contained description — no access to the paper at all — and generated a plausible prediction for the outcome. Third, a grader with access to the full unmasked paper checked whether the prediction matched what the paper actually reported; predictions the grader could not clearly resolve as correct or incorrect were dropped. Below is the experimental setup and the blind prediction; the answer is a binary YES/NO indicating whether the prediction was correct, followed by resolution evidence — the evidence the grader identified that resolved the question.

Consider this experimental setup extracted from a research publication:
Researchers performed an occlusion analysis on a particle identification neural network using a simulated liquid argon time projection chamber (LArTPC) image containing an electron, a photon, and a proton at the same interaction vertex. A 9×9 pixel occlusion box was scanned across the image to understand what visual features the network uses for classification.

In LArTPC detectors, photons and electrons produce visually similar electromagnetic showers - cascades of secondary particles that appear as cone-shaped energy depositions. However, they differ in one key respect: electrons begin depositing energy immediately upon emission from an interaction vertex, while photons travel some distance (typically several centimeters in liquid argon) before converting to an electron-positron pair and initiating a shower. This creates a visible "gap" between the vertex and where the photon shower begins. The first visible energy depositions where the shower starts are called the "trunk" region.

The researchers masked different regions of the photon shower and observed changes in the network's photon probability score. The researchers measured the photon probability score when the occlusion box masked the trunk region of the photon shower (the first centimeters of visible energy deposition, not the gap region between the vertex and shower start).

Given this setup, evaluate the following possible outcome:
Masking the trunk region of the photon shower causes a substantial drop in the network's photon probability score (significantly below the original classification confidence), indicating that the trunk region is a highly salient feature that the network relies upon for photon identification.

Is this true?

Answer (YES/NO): YES